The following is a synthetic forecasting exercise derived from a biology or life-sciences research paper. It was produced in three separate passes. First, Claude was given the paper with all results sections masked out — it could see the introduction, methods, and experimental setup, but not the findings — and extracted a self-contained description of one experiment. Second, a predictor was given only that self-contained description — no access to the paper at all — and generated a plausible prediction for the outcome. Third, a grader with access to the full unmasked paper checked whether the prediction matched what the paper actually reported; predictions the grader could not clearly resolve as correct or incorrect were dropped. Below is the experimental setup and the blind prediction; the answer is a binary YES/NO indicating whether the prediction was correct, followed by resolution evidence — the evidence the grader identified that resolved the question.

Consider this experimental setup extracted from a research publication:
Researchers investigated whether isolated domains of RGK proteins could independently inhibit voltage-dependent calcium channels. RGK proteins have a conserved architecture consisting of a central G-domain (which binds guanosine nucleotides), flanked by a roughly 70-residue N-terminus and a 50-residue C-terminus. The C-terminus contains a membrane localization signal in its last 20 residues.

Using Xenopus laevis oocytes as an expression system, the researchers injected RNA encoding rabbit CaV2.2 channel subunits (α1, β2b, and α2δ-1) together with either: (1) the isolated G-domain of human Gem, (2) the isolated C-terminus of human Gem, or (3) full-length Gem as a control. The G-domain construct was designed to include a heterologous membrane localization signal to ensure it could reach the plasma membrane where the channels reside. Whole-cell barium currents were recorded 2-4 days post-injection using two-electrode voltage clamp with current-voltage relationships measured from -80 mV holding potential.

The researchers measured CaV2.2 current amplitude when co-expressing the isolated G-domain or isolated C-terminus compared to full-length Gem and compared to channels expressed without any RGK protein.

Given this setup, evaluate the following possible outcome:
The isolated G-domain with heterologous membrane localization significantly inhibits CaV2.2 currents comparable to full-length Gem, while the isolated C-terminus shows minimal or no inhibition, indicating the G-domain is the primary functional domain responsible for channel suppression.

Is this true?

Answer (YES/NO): NO